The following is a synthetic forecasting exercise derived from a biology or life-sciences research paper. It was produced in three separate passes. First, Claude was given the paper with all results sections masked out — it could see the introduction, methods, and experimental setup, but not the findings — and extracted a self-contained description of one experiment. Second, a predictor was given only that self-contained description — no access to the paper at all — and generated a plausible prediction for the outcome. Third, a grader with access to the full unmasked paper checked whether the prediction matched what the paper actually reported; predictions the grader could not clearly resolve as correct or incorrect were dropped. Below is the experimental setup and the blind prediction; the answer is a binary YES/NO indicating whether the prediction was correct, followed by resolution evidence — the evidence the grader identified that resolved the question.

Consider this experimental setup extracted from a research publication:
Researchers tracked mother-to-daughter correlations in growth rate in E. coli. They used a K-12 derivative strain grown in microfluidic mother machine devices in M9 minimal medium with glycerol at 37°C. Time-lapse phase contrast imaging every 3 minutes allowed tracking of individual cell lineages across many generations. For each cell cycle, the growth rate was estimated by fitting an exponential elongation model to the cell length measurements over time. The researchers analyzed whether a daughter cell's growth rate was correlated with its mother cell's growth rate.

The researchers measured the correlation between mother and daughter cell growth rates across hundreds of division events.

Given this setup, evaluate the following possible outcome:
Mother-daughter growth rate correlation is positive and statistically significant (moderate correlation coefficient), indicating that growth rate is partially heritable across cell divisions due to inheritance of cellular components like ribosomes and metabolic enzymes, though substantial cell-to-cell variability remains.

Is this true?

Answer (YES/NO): YES